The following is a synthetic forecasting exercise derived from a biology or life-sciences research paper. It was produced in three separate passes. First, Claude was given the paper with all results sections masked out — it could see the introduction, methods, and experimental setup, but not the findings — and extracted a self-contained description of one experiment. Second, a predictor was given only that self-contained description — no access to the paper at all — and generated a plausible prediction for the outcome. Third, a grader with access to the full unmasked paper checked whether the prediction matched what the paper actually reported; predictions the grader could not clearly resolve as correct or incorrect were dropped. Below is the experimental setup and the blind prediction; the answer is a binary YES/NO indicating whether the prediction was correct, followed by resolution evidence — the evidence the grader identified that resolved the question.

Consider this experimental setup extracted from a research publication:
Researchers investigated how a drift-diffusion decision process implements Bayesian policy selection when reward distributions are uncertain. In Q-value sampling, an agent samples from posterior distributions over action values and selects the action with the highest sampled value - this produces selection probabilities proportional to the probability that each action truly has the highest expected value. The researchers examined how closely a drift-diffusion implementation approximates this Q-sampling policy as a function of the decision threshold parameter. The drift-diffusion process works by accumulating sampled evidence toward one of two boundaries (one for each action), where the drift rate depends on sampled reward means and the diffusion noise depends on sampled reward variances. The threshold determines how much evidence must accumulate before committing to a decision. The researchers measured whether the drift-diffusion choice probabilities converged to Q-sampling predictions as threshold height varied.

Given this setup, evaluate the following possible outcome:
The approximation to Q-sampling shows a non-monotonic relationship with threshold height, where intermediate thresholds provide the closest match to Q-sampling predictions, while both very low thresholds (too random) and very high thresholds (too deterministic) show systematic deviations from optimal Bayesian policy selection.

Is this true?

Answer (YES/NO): NO